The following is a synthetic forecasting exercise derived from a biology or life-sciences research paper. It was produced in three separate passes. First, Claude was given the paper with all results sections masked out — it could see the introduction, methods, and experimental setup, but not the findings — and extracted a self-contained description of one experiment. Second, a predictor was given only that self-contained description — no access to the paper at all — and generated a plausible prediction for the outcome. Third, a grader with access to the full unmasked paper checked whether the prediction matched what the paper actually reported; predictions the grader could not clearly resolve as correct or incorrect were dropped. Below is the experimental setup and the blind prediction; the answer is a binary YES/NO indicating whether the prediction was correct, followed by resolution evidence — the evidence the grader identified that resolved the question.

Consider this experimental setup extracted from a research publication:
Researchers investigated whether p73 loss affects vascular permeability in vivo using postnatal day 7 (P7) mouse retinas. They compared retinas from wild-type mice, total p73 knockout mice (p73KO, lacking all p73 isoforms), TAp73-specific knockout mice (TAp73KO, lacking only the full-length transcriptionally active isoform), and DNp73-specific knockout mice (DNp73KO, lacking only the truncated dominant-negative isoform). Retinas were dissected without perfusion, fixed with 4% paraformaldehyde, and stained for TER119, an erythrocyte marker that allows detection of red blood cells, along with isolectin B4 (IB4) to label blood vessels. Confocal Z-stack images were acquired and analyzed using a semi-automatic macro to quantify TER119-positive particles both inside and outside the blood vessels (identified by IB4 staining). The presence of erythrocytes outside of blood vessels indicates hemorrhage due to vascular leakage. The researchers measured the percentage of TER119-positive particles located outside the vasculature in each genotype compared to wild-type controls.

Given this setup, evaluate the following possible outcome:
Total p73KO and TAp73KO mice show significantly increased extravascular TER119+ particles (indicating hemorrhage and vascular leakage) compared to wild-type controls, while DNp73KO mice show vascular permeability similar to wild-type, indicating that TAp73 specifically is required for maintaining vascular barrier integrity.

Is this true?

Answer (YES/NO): YES